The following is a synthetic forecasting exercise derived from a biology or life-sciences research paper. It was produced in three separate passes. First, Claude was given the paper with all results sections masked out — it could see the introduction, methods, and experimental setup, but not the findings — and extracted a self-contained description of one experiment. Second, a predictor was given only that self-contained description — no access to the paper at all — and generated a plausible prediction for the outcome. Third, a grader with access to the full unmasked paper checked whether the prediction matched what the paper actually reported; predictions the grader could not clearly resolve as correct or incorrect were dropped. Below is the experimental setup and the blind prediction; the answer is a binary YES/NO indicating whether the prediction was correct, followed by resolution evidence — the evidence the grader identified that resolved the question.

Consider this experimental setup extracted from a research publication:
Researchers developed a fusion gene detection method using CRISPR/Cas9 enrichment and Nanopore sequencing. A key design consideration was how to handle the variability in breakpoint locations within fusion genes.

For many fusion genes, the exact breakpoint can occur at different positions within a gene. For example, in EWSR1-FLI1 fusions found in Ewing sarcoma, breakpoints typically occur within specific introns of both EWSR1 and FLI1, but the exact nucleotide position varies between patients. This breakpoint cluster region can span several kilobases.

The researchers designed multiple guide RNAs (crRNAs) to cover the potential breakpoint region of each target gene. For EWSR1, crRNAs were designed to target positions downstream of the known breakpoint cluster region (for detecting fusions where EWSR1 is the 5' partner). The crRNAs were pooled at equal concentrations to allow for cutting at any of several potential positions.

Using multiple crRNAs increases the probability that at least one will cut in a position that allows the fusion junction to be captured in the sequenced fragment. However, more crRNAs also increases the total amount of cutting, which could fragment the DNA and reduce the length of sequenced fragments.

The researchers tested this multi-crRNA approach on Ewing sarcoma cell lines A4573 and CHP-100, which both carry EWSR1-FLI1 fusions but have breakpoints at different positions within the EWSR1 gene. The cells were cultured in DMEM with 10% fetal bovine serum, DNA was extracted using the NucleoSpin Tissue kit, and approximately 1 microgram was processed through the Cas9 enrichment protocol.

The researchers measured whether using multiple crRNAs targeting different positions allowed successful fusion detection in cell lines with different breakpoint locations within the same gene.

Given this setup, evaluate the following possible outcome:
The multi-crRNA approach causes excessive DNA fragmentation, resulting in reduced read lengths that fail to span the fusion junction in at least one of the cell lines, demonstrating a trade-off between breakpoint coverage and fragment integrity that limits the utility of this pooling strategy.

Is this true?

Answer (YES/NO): NO